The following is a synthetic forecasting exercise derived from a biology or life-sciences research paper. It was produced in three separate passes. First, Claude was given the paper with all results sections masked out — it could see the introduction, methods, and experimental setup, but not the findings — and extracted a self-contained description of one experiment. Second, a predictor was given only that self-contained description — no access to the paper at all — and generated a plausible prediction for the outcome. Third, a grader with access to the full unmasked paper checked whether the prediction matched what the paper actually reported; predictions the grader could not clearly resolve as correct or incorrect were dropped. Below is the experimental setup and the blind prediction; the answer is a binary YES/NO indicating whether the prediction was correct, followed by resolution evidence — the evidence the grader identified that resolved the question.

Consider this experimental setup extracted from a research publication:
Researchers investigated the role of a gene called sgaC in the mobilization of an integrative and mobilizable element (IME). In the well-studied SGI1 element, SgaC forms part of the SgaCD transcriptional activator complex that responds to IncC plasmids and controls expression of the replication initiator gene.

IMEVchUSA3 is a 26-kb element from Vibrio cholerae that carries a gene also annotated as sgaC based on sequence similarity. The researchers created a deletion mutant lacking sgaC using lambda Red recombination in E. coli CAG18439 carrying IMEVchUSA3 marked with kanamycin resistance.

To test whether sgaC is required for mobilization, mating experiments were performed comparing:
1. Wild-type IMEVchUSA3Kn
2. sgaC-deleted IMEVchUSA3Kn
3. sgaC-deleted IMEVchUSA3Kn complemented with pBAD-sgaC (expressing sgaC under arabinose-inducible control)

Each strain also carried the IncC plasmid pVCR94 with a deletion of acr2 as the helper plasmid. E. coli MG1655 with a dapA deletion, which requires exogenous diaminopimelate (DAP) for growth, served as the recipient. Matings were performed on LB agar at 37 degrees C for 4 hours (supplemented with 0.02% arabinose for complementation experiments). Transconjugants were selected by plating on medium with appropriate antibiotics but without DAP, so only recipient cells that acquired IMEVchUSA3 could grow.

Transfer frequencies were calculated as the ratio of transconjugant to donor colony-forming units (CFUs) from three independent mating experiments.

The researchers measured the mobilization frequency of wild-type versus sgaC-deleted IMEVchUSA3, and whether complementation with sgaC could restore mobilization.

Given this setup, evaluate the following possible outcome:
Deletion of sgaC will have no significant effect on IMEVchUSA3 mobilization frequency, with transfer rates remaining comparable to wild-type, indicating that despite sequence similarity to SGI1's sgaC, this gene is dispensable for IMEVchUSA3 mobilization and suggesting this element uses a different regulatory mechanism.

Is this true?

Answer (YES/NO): NO